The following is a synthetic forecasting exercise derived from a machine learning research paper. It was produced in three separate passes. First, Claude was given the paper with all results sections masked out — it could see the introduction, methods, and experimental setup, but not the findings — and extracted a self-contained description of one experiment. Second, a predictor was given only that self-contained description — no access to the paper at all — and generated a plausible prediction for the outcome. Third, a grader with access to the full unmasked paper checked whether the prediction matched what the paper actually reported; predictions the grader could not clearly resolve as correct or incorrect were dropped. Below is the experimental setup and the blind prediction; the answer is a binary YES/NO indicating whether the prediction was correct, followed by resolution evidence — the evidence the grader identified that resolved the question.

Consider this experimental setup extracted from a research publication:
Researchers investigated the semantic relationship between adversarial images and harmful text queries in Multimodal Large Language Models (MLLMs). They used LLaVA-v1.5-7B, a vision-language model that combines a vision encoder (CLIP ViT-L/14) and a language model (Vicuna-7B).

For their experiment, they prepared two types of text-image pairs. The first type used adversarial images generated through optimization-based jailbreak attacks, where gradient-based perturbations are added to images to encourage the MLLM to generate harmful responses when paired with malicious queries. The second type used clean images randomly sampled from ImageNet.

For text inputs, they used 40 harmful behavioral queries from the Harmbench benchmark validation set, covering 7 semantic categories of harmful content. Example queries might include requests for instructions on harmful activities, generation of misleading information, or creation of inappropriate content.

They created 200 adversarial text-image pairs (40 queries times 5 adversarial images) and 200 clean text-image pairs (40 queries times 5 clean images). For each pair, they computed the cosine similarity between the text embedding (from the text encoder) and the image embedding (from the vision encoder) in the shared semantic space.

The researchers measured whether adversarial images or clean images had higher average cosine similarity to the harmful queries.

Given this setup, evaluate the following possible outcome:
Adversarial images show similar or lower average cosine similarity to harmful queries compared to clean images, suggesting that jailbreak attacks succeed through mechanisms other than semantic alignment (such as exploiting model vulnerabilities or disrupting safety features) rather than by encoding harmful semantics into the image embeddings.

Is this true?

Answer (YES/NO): NO